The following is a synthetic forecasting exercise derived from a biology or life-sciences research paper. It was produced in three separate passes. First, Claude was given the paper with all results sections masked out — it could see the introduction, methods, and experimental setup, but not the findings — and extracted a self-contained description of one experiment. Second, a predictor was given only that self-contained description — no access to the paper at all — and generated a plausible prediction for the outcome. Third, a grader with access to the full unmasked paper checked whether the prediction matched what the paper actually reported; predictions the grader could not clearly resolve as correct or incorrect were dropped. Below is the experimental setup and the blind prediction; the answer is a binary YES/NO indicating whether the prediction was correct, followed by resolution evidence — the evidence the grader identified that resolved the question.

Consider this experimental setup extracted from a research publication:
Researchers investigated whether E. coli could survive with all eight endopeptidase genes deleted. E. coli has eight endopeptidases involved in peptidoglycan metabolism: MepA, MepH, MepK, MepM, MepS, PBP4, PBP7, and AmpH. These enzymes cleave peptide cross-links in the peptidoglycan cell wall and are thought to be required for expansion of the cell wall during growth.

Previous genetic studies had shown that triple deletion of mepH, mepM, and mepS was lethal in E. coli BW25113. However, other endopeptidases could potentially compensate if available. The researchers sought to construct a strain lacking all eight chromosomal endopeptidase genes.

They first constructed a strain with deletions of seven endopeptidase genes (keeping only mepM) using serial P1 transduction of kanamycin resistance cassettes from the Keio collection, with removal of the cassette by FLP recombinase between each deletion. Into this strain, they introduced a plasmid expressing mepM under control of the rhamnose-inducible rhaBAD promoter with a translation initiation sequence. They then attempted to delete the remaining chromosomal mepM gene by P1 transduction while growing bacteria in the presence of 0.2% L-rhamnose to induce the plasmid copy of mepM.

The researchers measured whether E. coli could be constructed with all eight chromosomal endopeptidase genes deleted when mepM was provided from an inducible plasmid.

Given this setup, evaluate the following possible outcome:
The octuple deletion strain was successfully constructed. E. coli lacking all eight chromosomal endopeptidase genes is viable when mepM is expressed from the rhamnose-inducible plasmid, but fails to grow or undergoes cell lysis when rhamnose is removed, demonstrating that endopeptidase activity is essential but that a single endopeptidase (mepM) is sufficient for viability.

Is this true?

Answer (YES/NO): YES